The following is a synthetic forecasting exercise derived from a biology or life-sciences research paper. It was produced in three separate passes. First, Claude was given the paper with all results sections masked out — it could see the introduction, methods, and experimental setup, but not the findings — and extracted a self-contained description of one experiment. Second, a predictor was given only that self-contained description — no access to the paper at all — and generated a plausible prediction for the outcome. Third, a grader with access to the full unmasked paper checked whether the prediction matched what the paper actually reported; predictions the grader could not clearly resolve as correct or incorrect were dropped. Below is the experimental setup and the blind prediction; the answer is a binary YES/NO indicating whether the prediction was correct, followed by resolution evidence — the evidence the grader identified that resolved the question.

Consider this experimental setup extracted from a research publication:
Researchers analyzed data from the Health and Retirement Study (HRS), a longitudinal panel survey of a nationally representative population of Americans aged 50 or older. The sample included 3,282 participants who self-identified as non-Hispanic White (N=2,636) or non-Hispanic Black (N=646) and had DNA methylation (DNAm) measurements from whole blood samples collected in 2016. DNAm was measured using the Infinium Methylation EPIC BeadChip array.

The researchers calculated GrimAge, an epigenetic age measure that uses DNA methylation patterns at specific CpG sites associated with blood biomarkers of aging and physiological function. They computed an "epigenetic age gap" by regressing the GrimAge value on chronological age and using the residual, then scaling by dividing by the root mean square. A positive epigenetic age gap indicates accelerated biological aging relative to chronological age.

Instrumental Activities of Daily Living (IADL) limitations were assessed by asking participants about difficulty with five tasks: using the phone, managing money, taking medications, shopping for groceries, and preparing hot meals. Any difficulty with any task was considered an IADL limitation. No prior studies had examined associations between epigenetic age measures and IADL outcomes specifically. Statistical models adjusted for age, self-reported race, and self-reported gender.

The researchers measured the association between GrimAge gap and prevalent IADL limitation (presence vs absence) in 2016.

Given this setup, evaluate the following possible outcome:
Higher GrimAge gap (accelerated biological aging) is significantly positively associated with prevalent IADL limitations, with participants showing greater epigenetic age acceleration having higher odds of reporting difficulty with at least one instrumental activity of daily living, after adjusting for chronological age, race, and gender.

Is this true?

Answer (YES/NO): YES